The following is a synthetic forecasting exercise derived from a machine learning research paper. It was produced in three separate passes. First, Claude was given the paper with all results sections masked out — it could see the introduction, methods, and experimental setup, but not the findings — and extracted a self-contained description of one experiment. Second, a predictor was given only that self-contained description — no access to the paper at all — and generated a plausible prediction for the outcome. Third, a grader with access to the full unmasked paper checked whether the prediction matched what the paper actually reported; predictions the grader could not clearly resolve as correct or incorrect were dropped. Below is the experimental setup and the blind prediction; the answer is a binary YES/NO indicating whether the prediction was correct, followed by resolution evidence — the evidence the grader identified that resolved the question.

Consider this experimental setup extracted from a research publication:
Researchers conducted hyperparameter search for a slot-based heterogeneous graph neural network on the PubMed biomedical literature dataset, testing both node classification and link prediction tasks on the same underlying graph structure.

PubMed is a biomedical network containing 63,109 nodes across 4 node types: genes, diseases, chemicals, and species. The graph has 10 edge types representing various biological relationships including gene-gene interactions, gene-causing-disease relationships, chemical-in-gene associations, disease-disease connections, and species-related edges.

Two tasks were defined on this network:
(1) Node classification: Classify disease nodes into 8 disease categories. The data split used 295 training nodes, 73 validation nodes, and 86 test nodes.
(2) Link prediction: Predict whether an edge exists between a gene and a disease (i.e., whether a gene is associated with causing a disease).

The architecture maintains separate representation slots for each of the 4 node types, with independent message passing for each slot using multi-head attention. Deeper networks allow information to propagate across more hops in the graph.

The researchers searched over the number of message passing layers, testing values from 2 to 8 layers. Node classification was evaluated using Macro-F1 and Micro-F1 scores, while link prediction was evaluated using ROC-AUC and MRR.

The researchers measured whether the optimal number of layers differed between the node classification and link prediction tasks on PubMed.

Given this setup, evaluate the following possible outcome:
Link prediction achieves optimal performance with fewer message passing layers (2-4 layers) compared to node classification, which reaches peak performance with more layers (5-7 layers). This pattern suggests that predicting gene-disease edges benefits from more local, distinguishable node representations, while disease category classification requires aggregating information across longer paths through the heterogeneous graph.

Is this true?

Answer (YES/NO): NO